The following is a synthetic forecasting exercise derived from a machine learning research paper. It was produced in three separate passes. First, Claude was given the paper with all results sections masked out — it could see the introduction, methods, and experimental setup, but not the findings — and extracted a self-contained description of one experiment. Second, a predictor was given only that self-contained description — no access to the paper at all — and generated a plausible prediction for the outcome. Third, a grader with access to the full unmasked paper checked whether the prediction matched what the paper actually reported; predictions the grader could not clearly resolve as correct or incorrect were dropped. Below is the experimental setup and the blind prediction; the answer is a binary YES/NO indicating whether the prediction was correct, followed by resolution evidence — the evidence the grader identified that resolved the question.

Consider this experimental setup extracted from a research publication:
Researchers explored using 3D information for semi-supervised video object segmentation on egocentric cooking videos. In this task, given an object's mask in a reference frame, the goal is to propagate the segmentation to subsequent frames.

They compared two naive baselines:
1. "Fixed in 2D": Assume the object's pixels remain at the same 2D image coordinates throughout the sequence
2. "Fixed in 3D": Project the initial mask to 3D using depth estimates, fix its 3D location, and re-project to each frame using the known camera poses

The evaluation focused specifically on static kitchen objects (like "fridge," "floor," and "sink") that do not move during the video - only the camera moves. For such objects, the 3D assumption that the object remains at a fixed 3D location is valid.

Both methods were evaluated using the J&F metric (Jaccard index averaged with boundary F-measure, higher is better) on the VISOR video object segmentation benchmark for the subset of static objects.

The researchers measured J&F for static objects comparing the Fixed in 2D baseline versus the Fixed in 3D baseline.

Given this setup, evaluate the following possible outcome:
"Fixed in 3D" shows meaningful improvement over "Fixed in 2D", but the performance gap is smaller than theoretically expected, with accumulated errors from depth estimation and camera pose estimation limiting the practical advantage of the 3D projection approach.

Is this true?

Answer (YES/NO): NO